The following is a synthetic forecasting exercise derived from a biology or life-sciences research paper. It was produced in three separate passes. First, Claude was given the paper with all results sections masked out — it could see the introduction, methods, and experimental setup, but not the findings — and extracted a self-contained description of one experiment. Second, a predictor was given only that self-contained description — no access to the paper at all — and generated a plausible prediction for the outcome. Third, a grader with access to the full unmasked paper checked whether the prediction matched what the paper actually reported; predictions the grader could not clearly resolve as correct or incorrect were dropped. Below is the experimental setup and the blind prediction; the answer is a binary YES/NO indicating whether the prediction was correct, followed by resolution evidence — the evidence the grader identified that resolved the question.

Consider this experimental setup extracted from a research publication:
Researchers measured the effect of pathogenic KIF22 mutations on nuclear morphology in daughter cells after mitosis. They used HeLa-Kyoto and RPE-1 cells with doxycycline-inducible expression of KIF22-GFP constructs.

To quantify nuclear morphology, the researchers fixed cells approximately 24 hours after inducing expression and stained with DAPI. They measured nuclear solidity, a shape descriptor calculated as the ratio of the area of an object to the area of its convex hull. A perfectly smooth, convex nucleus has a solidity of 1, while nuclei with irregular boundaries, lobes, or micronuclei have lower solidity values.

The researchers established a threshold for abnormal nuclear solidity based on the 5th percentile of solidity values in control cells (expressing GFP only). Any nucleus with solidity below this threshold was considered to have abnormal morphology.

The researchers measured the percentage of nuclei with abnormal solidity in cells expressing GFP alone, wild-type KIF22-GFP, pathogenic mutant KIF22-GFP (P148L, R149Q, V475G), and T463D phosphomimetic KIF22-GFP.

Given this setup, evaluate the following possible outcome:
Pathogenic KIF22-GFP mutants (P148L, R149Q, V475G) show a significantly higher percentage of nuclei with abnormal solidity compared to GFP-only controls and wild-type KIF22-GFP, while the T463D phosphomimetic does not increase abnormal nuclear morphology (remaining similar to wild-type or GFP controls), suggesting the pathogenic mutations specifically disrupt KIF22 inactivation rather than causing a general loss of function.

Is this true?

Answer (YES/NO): NO